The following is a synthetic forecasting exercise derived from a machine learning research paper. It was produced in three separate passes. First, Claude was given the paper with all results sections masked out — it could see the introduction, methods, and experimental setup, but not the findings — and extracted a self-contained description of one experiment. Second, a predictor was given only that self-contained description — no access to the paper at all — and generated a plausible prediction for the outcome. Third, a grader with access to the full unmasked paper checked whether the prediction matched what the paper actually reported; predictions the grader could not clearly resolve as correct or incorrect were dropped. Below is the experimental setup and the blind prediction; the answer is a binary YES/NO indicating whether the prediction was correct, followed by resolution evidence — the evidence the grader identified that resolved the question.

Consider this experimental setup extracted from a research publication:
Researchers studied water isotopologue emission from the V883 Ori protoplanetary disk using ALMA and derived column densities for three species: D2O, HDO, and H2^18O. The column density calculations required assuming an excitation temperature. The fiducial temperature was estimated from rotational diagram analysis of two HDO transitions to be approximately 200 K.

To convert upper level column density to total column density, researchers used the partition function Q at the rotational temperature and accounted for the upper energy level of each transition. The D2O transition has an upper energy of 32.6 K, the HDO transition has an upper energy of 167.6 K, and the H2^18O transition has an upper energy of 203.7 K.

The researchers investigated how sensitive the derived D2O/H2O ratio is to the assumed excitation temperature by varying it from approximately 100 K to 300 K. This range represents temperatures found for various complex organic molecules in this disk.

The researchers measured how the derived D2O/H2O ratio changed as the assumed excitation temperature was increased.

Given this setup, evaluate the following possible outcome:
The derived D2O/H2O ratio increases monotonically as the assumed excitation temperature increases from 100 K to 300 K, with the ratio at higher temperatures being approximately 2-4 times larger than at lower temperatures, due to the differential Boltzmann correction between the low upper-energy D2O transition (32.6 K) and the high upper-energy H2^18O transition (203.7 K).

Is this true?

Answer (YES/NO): YES